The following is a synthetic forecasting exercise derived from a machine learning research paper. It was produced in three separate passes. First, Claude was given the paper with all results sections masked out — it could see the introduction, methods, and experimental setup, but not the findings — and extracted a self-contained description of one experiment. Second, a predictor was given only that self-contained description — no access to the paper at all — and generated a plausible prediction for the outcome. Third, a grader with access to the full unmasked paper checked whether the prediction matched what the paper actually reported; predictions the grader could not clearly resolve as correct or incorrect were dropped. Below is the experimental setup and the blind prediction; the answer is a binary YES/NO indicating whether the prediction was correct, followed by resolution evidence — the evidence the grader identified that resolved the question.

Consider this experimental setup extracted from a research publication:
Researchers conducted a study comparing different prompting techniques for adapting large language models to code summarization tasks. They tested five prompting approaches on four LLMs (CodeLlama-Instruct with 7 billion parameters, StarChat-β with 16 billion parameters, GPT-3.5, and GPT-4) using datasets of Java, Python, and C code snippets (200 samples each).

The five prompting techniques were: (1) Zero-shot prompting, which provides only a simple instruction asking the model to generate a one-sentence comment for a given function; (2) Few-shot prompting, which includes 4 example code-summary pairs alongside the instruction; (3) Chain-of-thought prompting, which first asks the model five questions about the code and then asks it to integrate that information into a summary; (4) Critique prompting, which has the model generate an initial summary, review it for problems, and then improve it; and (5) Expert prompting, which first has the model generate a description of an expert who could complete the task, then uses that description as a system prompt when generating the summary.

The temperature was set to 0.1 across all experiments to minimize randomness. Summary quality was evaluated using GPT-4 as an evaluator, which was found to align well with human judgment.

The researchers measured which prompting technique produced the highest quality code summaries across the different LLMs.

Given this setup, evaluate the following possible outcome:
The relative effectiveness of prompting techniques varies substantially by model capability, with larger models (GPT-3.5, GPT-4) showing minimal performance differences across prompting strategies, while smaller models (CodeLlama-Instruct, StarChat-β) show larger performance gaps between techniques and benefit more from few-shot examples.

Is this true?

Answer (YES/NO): NO